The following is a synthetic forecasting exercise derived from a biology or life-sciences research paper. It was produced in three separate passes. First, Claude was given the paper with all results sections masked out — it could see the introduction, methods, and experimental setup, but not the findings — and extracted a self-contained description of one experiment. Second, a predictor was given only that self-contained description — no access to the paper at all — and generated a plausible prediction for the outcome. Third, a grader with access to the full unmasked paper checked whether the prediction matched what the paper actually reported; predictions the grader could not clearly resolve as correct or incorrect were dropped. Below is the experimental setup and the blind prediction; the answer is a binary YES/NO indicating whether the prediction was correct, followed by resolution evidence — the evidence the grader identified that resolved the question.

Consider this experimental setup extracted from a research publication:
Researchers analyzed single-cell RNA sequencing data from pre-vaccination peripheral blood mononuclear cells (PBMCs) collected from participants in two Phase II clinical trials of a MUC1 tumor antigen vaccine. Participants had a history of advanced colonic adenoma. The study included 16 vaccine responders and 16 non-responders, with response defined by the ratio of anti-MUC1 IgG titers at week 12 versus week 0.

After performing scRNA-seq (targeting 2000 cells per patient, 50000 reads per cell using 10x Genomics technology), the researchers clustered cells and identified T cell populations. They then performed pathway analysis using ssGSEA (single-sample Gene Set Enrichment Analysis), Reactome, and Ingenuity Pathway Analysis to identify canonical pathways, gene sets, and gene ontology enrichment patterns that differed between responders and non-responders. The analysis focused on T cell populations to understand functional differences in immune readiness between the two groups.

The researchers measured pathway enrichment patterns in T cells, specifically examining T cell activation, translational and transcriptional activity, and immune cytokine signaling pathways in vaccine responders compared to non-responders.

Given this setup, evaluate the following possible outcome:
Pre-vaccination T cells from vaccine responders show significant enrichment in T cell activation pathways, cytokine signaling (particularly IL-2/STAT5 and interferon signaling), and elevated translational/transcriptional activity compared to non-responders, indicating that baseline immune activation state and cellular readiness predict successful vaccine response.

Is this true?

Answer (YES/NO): NO